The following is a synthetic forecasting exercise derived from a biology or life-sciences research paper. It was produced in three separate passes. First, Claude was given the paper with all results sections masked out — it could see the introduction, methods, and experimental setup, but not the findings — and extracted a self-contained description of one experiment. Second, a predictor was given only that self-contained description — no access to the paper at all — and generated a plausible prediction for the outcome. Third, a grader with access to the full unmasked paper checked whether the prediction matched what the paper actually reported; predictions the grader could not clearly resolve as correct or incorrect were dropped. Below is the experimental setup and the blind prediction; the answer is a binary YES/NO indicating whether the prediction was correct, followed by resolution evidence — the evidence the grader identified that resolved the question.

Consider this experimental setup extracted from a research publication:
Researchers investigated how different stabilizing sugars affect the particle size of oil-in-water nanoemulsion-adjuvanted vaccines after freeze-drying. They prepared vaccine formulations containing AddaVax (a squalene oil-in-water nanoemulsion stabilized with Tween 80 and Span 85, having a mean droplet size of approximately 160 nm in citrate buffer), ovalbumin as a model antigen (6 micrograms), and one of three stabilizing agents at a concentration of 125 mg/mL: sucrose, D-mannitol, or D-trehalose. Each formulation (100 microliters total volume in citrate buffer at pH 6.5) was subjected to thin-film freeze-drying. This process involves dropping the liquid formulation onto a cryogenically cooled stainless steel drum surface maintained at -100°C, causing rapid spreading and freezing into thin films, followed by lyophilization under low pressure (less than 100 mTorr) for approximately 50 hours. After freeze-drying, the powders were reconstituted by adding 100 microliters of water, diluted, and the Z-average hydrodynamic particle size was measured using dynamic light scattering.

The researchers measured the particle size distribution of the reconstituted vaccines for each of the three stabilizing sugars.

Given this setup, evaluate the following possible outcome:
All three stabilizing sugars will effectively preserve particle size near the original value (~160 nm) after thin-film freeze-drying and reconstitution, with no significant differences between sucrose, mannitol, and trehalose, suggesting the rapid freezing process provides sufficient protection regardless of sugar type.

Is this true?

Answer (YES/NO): NO